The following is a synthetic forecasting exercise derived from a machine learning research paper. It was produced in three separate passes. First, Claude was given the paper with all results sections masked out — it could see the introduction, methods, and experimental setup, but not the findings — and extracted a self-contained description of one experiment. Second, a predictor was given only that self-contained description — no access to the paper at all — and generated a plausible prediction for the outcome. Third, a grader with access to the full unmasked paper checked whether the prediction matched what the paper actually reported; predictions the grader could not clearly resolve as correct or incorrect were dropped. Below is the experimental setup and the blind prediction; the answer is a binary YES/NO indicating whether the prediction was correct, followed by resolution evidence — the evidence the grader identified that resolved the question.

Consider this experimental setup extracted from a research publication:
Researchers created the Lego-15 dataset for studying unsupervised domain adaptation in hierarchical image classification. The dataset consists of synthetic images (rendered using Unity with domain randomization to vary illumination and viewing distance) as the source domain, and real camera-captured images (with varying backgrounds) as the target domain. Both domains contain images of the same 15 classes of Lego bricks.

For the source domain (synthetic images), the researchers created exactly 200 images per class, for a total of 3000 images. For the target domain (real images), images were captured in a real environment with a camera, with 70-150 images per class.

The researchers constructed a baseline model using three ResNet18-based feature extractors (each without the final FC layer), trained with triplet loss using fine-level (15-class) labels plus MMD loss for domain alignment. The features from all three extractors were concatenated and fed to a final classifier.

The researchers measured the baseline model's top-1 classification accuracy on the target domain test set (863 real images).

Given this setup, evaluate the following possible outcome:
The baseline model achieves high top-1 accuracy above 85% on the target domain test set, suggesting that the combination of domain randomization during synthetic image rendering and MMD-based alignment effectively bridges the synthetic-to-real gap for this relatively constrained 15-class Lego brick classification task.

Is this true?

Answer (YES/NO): NO